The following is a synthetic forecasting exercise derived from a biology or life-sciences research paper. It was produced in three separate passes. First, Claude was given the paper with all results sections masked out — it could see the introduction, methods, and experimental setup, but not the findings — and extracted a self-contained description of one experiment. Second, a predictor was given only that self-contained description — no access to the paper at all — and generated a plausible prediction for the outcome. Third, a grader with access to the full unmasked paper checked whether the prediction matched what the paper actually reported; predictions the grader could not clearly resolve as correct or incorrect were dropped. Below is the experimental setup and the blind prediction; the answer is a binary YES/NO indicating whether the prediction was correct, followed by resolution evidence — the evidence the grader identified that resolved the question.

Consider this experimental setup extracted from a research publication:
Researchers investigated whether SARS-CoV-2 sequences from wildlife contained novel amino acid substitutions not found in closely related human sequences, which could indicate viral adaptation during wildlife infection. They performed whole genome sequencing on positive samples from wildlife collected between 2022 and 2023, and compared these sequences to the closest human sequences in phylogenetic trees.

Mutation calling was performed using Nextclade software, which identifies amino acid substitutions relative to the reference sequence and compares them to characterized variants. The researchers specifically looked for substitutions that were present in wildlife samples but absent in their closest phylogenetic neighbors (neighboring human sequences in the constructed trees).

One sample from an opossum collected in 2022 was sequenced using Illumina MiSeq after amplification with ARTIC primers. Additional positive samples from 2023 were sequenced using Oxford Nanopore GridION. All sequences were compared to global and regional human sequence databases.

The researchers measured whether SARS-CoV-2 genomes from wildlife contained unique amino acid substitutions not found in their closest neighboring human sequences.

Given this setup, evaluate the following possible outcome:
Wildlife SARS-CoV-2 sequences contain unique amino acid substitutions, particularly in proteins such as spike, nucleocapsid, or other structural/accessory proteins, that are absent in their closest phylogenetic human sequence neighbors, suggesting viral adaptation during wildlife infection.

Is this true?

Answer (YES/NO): YES